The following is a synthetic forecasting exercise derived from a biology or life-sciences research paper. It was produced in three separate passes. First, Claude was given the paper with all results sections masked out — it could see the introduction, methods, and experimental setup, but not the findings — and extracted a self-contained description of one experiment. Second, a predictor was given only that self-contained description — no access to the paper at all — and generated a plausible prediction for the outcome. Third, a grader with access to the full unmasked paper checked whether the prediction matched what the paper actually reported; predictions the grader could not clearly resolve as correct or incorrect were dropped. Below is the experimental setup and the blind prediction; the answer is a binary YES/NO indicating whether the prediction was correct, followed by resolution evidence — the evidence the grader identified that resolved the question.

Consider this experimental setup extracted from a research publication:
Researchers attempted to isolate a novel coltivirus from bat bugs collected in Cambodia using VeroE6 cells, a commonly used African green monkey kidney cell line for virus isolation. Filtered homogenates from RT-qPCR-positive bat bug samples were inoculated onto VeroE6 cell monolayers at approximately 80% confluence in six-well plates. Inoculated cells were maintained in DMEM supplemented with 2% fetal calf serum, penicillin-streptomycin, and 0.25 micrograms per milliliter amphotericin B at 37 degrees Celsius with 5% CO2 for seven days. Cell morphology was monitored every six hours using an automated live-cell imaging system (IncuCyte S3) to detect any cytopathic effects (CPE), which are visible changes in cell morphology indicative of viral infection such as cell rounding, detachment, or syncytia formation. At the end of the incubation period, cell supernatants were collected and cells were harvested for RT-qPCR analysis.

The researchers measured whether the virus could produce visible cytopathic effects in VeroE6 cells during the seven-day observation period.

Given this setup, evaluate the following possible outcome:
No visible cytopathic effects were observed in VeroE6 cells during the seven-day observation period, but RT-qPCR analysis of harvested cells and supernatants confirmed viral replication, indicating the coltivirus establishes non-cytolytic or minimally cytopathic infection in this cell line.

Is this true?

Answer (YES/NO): NO